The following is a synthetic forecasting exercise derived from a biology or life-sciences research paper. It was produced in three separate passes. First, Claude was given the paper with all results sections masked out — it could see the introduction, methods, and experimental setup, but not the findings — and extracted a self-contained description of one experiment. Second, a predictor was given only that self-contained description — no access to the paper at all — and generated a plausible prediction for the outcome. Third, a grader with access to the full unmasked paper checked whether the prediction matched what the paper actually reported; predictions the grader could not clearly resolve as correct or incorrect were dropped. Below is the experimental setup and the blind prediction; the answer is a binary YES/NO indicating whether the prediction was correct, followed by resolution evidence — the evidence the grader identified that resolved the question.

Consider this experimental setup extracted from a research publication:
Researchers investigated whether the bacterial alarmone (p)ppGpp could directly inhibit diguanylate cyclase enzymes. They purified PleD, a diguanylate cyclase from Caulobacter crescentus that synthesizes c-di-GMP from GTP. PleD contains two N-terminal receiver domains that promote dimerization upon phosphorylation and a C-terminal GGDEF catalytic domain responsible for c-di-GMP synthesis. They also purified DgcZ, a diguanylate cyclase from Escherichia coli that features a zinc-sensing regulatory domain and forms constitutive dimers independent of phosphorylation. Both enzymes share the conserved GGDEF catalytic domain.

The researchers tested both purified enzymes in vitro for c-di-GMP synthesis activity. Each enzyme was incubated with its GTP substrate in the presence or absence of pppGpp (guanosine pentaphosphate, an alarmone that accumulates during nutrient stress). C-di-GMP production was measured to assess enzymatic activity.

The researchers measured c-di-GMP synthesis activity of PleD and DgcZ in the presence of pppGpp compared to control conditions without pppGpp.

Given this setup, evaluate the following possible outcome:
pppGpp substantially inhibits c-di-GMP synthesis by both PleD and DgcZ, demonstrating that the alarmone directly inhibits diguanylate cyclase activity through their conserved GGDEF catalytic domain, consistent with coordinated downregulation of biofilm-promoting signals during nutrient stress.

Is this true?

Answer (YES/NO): NO